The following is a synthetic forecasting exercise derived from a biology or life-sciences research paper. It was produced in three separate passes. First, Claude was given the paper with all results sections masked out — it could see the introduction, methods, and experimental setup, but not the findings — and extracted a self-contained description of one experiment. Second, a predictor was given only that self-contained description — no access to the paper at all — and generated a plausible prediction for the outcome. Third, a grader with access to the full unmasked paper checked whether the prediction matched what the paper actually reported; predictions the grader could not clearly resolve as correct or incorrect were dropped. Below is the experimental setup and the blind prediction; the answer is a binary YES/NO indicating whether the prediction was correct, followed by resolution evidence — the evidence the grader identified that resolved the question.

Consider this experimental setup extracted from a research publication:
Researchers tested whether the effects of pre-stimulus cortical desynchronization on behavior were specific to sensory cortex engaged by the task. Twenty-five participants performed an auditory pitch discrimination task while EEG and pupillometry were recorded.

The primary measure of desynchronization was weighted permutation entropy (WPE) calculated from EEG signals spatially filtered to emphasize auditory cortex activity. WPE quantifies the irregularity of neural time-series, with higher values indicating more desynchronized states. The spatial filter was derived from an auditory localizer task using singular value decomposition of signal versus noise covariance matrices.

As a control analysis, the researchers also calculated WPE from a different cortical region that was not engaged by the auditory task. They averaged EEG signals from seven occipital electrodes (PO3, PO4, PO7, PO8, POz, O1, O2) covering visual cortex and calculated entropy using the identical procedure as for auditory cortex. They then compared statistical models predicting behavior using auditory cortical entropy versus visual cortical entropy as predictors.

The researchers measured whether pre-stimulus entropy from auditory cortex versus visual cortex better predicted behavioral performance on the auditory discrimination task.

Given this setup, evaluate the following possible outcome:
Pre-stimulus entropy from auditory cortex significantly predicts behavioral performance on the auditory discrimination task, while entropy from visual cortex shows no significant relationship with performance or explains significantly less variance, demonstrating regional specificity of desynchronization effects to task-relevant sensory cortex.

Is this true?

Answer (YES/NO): YES